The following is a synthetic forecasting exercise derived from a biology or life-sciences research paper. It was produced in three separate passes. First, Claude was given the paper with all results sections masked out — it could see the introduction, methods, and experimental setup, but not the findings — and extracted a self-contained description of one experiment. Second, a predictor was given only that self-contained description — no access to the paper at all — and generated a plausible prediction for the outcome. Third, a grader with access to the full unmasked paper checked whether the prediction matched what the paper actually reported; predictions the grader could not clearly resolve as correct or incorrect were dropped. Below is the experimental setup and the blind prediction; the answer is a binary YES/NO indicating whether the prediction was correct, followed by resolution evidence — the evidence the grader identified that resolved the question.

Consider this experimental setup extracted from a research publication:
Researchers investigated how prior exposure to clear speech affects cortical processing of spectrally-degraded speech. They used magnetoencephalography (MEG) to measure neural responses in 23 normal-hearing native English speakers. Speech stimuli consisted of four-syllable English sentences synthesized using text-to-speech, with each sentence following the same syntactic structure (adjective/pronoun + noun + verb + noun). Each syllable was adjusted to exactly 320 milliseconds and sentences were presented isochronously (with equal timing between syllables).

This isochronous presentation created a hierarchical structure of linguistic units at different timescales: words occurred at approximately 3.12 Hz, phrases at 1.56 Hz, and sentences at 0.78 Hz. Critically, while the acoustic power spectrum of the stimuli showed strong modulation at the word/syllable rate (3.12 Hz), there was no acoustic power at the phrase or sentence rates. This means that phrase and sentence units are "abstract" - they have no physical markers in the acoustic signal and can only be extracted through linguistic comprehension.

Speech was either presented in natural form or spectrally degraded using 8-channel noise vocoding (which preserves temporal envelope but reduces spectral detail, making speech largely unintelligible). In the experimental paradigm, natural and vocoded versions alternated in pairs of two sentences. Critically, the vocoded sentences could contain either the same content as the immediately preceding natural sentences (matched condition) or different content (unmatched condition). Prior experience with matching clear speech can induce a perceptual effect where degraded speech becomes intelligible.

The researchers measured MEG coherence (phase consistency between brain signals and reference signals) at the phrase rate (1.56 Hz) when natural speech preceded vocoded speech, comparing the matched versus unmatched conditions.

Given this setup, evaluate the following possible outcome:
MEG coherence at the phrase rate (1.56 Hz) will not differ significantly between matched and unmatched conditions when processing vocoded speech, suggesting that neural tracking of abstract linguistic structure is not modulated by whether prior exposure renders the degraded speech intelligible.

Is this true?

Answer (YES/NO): NO